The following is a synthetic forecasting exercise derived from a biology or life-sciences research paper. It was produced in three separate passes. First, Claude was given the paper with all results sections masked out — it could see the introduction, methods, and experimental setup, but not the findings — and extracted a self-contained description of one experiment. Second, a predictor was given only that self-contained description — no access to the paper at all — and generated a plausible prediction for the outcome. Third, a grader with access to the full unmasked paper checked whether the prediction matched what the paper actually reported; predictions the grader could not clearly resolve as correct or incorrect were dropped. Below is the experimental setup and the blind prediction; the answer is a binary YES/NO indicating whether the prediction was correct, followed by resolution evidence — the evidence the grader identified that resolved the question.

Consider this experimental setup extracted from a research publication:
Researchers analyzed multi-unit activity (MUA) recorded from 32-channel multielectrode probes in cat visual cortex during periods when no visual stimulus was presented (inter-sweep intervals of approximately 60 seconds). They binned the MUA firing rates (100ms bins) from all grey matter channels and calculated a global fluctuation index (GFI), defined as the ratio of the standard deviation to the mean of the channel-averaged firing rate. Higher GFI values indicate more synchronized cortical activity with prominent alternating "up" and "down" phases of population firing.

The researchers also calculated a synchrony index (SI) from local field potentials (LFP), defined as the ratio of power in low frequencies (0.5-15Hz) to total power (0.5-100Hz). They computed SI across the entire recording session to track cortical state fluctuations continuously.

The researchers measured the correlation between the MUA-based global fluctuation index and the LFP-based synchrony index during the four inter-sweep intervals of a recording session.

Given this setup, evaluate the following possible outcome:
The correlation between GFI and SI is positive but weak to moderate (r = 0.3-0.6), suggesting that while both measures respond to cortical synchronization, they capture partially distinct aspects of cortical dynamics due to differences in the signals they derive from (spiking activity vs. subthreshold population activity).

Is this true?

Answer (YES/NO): YES